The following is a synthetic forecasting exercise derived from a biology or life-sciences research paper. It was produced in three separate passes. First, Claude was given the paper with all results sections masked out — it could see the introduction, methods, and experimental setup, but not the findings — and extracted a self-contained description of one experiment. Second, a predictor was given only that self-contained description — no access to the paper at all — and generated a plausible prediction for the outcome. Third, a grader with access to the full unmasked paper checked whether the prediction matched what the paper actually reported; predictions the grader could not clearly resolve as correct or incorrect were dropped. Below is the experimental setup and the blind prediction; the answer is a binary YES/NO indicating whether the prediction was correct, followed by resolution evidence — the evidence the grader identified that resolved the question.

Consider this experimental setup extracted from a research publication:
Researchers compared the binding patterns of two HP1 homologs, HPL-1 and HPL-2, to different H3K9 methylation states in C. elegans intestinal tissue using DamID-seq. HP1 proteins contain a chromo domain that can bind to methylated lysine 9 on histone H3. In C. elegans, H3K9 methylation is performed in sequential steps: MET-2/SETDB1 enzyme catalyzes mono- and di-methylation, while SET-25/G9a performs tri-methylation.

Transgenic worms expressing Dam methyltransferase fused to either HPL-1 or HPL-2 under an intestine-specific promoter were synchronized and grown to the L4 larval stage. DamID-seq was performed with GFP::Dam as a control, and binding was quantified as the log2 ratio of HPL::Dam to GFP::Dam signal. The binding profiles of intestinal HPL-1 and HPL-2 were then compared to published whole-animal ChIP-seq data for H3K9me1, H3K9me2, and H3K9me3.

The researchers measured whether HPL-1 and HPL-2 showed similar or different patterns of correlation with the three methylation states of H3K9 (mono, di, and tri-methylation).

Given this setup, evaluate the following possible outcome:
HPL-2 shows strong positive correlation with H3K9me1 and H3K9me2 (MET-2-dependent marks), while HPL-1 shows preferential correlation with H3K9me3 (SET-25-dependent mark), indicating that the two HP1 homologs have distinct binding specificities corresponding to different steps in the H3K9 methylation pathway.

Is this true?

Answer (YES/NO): NO